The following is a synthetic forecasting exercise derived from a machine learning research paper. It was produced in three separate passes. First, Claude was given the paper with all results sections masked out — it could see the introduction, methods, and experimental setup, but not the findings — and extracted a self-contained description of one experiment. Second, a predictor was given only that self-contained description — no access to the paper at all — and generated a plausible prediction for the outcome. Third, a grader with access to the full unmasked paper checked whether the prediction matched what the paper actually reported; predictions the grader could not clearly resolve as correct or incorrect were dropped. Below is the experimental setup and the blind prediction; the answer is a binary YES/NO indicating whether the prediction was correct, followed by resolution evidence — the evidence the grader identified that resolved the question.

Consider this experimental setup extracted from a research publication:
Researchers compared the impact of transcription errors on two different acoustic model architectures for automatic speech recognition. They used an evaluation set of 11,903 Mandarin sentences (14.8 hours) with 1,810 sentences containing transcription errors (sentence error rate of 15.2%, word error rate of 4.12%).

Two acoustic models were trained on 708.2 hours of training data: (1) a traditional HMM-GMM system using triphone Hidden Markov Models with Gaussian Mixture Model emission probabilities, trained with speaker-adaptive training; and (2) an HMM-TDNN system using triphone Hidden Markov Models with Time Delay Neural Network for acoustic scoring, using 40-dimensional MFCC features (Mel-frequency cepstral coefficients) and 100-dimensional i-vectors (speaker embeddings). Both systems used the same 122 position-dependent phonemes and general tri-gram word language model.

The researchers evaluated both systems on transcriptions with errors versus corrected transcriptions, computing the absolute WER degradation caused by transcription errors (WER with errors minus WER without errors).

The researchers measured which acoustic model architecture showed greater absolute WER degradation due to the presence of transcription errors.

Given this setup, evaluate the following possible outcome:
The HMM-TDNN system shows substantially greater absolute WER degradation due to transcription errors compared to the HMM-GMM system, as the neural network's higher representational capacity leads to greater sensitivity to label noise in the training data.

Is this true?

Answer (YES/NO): NO